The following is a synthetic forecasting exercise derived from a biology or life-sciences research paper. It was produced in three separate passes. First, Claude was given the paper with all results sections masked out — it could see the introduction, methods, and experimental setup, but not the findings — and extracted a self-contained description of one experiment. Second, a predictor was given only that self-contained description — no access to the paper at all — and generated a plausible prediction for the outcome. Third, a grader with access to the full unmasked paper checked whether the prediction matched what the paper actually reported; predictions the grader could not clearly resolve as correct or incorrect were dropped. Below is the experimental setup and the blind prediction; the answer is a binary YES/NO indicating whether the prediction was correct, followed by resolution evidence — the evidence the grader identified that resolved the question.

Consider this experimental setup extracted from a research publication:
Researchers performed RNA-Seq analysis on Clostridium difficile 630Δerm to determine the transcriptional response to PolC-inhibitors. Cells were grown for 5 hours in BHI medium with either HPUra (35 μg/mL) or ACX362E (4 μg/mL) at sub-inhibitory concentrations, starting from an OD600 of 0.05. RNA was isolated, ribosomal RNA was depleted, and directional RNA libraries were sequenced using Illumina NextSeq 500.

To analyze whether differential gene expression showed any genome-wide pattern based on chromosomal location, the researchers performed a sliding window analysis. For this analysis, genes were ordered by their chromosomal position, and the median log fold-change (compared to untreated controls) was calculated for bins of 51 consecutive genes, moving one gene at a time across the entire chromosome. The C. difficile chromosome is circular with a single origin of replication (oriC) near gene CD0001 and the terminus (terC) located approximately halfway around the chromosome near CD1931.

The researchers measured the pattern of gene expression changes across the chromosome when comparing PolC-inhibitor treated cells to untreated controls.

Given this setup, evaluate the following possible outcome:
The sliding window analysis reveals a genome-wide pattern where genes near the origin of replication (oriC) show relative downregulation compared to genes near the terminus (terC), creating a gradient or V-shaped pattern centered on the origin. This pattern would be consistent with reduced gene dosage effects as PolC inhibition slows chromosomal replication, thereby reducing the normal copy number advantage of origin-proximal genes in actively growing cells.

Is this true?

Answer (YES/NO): NO